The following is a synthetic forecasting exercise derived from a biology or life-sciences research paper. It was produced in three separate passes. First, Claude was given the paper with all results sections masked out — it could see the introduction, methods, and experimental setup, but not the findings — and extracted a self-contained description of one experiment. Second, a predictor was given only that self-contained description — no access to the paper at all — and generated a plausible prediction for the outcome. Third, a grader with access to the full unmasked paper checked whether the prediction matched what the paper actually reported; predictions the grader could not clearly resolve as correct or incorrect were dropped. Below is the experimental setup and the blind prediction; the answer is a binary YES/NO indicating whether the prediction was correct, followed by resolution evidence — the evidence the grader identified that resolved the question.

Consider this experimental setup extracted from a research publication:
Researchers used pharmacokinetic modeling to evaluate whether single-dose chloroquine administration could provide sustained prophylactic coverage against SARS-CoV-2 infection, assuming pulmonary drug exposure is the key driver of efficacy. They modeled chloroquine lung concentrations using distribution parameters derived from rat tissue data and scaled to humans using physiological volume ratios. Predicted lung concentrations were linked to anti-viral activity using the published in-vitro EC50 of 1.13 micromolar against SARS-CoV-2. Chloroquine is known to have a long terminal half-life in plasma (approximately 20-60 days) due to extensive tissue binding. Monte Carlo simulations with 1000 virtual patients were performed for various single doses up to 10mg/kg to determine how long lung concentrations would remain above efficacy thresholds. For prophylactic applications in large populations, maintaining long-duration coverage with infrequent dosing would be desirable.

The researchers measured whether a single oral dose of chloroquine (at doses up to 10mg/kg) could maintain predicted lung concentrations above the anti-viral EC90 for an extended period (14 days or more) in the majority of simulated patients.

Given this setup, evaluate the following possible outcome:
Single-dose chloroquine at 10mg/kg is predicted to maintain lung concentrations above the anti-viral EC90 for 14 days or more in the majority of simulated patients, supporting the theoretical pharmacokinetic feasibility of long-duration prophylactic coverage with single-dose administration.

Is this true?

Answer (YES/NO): NO